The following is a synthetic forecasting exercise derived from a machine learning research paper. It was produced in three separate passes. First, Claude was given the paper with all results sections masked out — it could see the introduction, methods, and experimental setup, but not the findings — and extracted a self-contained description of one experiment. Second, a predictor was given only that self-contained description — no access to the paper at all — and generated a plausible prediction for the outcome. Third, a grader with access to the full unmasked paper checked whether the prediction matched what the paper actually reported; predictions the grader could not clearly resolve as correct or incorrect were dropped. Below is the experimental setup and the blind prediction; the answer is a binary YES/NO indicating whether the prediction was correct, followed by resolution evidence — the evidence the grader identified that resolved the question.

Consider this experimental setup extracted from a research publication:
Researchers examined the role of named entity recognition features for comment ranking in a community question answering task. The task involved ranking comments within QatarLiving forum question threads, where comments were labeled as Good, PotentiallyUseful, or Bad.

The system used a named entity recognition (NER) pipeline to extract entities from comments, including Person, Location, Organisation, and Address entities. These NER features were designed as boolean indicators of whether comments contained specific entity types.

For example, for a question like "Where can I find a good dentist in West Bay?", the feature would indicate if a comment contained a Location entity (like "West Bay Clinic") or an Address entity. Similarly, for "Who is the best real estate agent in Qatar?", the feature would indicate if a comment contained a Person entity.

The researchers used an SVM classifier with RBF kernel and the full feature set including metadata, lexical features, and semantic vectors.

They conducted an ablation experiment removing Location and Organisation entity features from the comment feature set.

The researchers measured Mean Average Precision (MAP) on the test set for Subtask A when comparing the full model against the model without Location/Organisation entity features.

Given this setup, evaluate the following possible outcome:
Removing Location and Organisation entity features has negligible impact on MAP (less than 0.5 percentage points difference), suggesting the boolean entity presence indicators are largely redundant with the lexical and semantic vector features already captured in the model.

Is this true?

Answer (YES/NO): YES